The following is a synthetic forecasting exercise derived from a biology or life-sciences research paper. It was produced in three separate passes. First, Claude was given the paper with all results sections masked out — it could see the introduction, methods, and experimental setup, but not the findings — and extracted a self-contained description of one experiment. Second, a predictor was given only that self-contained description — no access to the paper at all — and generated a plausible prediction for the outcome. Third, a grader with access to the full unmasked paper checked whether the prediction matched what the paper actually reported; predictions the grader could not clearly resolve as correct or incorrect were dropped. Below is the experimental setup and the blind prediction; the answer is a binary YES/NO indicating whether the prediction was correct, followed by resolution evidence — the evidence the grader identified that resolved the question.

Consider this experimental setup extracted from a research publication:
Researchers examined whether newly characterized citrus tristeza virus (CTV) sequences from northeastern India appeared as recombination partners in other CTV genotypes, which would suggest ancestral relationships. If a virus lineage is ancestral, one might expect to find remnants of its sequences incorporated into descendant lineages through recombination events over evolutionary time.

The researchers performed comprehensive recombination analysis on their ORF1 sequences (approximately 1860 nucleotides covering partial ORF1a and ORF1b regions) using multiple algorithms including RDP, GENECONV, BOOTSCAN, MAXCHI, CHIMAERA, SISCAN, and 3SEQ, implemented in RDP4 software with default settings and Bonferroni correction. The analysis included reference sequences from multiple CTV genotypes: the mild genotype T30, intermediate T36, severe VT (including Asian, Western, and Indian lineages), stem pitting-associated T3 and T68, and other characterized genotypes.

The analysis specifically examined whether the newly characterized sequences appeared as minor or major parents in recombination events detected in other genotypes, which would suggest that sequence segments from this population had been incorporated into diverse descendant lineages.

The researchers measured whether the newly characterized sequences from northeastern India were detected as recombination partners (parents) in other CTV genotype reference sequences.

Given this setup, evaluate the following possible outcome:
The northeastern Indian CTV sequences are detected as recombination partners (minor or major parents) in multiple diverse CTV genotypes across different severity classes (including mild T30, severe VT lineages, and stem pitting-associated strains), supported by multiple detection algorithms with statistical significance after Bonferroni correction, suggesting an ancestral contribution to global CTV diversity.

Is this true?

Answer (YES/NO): NO